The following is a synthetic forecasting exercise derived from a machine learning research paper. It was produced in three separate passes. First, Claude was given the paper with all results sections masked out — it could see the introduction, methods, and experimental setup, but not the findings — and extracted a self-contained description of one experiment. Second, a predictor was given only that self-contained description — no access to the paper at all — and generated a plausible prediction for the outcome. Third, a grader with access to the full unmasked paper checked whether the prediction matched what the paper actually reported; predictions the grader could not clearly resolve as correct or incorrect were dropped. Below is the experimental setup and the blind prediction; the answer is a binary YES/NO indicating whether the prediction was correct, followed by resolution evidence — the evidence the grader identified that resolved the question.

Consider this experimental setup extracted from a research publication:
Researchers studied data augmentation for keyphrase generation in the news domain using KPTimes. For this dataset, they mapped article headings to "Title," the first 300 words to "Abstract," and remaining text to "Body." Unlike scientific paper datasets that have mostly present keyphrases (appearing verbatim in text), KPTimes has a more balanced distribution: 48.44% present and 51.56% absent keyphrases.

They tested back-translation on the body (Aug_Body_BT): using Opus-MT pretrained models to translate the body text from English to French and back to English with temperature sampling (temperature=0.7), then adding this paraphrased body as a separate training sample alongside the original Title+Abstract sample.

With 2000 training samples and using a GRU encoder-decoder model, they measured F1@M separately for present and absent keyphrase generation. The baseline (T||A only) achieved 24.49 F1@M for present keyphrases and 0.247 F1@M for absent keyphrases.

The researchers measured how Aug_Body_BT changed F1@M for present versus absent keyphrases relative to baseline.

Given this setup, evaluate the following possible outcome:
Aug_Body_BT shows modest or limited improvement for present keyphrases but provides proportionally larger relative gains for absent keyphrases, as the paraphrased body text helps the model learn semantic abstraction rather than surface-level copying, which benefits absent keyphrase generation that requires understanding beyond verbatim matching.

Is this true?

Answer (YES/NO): YES